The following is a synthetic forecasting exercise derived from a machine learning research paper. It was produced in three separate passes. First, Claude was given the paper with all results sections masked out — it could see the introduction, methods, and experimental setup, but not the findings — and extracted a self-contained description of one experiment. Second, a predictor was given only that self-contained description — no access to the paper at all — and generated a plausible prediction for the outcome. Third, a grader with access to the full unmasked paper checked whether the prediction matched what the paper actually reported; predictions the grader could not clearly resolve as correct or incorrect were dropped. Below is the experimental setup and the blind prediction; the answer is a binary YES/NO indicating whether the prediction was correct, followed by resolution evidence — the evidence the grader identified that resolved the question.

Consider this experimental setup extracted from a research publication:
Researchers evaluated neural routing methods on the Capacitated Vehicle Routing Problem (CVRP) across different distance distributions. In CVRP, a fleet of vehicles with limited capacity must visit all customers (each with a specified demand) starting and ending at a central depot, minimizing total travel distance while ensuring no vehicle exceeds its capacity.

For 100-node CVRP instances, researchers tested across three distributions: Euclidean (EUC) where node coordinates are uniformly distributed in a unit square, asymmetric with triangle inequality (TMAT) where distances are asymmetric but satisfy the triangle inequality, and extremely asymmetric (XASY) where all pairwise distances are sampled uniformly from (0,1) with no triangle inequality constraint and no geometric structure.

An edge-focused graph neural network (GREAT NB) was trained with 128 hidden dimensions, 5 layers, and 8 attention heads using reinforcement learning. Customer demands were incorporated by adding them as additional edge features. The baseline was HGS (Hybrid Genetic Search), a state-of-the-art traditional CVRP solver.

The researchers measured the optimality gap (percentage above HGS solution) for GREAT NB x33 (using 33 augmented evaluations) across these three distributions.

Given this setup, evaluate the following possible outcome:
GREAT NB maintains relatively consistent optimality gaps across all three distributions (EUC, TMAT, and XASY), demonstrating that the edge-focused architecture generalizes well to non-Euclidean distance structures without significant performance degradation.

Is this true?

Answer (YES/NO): NO